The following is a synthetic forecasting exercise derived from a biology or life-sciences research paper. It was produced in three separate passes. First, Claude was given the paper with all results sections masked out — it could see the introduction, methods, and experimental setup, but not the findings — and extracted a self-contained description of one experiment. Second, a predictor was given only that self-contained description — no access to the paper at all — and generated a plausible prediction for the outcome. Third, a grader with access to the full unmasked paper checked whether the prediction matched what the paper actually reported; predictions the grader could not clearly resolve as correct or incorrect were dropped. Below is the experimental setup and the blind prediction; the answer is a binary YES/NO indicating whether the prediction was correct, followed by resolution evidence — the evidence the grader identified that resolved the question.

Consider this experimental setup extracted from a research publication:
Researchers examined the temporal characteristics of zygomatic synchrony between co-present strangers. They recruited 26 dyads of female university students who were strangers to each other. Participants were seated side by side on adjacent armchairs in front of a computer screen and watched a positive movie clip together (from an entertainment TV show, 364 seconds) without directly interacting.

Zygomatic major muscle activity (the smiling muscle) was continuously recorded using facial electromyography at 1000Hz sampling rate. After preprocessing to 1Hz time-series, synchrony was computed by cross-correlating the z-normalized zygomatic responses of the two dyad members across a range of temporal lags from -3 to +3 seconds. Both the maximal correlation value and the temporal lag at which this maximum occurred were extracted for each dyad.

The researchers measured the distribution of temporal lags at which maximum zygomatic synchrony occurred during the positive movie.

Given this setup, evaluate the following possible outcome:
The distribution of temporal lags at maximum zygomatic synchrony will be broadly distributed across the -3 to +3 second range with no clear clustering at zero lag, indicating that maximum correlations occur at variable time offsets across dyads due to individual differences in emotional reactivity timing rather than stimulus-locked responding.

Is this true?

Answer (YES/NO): NO